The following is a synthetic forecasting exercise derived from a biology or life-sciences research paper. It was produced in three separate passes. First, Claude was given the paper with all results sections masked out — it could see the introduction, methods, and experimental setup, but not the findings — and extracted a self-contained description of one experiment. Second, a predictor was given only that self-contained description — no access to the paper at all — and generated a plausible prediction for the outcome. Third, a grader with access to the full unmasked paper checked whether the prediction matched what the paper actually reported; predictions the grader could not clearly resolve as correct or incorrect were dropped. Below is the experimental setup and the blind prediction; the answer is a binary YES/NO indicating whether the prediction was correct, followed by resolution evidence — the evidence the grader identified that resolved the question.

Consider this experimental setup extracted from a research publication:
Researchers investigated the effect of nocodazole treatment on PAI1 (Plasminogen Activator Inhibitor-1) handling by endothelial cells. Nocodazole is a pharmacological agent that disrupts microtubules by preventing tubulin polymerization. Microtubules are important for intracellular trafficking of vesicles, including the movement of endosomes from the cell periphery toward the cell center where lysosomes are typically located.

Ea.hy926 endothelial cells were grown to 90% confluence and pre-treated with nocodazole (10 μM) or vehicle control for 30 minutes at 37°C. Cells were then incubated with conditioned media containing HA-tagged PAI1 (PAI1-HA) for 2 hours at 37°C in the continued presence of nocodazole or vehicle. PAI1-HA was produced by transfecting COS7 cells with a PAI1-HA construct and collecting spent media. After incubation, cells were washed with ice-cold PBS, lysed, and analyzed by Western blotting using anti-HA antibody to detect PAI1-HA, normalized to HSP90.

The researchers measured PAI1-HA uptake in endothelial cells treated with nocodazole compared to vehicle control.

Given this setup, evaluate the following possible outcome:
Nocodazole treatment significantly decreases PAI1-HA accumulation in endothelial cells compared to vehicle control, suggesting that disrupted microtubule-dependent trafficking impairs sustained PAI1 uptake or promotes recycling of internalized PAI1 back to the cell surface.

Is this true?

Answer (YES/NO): YES